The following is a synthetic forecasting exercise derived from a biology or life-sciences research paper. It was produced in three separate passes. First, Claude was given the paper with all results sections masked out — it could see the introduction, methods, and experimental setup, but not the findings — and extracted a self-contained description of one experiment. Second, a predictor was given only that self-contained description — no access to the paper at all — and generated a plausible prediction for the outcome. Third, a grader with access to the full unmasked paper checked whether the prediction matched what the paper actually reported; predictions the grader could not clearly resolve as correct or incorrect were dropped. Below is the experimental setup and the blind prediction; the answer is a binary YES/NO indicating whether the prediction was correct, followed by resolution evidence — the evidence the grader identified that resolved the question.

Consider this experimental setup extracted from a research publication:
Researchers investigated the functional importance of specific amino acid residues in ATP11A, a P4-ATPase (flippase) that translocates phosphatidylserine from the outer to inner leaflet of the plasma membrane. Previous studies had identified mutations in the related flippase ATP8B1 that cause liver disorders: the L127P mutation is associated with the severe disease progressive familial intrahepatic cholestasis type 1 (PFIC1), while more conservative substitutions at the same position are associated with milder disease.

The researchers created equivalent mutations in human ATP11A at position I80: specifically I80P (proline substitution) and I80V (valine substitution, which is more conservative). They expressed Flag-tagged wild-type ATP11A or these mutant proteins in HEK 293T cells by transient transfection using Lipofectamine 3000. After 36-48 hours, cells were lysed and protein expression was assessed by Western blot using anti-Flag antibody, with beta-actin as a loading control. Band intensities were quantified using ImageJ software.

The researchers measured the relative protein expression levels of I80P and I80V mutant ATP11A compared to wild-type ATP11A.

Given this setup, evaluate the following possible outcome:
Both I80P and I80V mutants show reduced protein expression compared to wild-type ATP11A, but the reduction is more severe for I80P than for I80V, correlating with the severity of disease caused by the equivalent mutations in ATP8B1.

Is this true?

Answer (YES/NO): NO